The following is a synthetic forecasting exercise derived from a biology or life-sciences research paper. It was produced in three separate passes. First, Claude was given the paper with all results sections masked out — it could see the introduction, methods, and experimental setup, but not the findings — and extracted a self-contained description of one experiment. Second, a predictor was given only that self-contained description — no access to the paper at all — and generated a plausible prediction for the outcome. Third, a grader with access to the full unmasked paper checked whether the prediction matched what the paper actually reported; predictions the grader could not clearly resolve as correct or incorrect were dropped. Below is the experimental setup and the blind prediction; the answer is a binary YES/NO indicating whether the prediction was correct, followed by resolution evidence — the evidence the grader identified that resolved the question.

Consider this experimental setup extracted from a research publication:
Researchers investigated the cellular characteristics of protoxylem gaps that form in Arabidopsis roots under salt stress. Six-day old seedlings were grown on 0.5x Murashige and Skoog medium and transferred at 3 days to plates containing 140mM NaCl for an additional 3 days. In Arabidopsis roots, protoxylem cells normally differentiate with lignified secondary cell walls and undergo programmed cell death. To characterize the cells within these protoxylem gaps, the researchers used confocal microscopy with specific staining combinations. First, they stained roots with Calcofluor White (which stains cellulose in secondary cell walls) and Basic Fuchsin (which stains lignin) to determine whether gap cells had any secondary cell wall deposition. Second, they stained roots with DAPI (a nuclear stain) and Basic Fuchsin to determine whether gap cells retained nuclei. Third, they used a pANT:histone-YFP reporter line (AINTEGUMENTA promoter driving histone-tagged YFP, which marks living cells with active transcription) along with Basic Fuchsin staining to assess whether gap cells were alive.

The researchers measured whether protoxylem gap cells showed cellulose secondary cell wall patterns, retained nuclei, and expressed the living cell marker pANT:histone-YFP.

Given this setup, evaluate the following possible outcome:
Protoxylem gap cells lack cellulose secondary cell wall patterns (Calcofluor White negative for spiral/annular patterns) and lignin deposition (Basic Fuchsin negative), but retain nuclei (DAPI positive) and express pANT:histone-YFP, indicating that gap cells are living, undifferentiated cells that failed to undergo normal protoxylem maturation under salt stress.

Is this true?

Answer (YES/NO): NO